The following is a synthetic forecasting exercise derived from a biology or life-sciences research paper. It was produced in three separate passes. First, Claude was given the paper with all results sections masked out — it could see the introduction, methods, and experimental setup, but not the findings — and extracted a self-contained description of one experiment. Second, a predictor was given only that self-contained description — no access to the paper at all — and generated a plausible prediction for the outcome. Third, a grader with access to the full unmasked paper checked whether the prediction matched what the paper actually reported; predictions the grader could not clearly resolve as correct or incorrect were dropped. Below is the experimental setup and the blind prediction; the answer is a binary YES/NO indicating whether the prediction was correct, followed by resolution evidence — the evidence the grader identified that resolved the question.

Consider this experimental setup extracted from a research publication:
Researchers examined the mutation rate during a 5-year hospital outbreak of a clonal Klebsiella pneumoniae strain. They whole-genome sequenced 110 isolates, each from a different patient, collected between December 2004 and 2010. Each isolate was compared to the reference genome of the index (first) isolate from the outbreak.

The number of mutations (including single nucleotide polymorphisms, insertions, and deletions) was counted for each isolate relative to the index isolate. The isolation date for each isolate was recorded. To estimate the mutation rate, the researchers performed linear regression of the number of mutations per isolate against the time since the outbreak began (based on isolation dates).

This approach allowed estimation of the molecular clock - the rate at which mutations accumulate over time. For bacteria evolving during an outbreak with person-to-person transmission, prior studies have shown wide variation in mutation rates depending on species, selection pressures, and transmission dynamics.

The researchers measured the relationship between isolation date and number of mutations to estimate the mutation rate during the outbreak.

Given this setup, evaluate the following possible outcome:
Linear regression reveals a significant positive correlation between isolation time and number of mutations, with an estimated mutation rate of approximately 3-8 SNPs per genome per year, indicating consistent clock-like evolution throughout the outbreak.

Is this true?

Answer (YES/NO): NO